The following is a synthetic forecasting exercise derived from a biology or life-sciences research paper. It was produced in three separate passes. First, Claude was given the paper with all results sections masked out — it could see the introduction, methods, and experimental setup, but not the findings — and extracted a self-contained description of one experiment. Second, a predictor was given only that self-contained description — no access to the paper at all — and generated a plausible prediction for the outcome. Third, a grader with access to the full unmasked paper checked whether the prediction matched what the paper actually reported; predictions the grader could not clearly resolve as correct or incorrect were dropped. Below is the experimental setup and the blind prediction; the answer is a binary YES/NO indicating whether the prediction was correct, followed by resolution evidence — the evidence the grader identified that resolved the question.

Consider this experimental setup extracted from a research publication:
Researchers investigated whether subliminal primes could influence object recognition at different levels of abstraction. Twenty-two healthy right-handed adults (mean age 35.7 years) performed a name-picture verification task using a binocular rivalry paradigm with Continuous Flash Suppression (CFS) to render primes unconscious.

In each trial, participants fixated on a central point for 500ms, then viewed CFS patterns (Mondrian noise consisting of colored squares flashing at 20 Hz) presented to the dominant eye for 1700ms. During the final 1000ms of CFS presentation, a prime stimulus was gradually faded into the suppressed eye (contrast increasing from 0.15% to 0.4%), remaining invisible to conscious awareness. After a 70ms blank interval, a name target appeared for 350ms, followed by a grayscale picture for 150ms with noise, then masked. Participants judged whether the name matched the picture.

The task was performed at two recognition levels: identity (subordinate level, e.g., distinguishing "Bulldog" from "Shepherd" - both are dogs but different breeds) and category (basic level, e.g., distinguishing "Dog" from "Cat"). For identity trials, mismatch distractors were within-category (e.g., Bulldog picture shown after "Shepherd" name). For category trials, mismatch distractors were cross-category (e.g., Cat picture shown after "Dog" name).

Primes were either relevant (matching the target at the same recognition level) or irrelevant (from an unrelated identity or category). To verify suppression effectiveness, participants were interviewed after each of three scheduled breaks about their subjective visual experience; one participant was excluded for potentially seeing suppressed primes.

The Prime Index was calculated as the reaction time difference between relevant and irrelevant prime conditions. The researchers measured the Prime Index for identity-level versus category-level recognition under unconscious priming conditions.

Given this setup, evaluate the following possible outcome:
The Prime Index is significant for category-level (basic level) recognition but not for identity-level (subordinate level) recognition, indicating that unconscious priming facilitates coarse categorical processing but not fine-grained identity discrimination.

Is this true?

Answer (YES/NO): NO